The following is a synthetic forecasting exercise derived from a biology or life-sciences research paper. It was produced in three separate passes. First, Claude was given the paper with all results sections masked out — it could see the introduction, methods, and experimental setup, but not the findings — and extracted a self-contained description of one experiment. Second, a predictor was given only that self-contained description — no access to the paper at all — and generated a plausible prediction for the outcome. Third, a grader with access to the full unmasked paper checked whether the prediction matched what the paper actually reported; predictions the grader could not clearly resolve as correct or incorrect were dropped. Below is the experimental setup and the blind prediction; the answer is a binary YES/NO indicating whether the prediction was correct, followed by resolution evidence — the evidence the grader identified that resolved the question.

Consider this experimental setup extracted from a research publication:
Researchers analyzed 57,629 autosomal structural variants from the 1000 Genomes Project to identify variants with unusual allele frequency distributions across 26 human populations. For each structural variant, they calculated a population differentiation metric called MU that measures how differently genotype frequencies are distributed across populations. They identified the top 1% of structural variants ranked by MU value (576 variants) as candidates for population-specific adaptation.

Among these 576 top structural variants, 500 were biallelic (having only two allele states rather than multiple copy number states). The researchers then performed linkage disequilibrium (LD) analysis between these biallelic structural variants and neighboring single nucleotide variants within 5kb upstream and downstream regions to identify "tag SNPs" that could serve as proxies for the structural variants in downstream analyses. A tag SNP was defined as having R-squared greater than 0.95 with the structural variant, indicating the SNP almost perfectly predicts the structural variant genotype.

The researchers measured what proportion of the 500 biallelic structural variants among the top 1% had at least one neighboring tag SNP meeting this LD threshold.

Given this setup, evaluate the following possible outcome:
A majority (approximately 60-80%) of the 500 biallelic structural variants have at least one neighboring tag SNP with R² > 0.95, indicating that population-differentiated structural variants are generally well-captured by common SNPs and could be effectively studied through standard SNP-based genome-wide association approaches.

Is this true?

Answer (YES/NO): YES